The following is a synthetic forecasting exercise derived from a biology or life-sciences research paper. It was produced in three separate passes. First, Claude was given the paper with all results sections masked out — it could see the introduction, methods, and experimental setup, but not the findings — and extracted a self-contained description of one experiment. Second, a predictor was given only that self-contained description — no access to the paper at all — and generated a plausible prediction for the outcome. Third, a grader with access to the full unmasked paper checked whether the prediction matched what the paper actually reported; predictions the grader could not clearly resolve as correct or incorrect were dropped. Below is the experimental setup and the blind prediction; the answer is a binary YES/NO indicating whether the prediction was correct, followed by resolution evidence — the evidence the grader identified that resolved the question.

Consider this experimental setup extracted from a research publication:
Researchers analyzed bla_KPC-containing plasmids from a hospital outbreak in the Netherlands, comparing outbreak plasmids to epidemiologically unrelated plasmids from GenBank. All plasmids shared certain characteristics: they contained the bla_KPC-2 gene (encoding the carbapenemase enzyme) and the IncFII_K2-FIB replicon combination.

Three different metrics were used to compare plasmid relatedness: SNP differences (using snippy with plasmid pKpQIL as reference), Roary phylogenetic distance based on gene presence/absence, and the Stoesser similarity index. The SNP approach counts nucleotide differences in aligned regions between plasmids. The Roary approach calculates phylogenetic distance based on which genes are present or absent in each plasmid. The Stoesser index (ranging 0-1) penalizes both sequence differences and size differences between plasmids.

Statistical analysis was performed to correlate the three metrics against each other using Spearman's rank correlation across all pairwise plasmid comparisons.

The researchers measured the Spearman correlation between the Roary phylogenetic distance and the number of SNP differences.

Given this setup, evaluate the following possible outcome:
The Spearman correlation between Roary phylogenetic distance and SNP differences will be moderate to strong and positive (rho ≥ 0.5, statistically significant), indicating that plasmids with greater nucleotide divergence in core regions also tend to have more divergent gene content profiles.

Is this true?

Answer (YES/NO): YES